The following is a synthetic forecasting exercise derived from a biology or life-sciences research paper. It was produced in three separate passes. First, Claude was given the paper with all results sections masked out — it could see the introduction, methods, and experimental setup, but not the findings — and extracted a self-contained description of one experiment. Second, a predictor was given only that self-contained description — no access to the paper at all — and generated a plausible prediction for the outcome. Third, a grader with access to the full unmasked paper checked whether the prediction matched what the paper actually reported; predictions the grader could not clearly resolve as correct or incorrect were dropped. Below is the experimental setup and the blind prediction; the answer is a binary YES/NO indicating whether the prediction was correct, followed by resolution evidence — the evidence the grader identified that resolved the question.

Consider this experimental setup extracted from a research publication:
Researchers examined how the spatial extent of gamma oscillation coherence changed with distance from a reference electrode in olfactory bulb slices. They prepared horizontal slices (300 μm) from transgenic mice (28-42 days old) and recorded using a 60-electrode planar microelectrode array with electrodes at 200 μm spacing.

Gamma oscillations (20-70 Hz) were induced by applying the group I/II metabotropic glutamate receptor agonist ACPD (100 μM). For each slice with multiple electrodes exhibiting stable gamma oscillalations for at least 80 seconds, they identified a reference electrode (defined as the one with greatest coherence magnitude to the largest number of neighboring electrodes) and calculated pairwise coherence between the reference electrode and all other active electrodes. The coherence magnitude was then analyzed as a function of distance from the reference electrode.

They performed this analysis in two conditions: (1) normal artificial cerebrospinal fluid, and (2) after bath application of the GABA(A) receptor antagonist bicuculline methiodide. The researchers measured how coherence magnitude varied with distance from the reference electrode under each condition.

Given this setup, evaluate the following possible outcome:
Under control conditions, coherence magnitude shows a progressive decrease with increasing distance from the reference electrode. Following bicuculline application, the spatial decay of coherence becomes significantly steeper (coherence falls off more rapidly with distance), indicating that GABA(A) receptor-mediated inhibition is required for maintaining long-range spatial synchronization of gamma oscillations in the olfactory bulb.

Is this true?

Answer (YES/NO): NO